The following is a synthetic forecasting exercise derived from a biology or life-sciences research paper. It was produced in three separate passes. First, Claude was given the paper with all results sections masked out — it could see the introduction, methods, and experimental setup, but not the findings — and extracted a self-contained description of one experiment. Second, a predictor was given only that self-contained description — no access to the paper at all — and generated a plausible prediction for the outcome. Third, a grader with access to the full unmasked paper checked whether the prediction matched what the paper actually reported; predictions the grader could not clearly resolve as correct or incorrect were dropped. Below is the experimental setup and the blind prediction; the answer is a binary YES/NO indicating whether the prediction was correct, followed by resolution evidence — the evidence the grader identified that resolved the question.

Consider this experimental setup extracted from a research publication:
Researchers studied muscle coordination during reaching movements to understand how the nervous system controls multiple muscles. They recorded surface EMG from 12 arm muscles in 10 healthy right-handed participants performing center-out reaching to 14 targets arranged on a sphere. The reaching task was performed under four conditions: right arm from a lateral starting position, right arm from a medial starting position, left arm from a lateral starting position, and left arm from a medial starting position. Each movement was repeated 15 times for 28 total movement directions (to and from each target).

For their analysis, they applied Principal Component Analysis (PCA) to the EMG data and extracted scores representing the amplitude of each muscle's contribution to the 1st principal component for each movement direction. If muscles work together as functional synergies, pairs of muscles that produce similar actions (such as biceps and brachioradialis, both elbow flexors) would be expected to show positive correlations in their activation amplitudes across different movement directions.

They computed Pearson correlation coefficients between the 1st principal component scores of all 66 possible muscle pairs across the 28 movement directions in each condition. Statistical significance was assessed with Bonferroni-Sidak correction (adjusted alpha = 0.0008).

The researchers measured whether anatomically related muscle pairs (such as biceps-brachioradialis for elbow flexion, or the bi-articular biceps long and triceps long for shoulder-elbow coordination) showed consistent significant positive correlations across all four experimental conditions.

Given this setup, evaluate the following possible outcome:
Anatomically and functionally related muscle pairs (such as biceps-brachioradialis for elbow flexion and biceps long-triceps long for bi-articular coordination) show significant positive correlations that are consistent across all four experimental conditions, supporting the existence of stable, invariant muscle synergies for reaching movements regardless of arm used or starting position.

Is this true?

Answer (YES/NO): NO